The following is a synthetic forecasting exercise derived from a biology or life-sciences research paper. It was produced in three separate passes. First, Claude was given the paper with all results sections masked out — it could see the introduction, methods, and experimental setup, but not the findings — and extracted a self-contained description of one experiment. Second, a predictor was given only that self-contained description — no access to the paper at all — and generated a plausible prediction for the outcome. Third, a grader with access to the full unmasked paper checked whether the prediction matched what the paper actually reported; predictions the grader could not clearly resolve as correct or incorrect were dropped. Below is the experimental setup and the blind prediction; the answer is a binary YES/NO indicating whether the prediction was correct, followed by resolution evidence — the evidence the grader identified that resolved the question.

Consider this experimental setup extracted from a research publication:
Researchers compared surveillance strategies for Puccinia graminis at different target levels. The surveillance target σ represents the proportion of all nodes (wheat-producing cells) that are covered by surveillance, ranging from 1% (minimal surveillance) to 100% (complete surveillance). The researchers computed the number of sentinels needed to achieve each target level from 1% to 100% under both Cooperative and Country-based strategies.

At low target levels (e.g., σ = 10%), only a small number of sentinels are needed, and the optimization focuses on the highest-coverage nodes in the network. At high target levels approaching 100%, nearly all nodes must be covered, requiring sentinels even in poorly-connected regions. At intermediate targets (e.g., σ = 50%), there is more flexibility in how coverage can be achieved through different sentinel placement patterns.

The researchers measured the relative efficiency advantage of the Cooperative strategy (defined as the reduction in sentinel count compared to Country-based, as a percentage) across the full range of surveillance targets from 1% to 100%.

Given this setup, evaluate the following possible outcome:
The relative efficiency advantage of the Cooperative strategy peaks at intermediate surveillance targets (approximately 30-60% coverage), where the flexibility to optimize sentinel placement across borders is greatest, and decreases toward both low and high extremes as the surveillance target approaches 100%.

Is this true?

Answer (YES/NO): YES